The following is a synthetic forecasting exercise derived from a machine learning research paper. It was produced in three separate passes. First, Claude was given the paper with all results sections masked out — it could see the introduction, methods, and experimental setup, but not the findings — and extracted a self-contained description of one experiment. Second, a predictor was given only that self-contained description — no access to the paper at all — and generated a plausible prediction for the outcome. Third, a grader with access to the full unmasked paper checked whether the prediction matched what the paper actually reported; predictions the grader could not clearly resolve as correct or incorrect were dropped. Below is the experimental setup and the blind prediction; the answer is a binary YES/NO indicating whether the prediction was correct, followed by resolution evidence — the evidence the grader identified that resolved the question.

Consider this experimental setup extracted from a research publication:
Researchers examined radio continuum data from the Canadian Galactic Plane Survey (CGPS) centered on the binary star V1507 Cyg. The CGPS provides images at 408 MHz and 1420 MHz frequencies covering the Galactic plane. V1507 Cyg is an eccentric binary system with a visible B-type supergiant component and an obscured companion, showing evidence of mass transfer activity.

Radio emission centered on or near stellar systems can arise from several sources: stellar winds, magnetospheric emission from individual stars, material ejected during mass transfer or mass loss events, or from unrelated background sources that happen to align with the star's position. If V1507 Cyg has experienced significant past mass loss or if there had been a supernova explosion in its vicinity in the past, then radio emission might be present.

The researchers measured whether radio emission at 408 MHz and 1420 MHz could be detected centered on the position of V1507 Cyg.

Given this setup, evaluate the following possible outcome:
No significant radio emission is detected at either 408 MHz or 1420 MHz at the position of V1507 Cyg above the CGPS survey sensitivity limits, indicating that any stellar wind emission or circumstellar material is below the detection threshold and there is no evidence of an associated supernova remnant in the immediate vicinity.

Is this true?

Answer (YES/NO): NO